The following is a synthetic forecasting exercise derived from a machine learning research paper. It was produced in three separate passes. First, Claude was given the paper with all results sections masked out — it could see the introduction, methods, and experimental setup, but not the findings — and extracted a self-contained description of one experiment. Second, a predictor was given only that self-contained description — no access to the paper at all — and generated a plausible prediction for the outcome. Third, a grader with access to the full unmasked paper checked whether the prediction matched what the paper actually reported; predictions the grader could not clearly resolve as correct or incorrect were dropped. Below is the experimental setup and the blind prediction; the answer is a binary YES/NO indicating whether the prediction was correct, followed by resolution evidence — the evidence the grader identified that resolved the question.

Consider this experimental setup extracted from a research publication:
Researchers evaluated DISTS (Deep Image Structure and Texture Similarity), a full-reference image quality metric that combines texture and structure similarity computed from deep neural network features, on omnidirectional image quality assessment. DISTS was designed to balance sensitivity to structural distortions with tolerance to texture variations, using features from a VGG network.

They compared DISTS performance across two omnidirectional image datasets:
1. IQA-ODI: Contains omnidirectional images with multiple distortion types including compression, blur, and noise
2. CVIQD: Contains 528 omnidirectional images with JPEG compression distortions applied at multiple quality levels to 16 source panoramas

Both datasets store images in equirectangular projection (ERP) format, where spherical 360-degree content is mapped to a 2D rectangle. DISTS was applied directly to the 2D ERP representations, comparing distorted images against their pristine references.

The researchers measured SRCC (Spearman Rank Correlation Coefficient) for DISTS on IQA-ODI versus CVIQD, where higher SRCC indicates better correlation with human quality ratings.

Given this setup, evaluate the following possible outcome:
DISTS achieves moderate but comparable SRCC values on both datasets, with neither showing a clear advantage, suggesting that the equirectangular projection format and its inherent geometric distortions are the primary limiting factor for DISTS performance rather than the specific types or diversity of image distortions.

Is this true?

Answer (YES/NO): NO